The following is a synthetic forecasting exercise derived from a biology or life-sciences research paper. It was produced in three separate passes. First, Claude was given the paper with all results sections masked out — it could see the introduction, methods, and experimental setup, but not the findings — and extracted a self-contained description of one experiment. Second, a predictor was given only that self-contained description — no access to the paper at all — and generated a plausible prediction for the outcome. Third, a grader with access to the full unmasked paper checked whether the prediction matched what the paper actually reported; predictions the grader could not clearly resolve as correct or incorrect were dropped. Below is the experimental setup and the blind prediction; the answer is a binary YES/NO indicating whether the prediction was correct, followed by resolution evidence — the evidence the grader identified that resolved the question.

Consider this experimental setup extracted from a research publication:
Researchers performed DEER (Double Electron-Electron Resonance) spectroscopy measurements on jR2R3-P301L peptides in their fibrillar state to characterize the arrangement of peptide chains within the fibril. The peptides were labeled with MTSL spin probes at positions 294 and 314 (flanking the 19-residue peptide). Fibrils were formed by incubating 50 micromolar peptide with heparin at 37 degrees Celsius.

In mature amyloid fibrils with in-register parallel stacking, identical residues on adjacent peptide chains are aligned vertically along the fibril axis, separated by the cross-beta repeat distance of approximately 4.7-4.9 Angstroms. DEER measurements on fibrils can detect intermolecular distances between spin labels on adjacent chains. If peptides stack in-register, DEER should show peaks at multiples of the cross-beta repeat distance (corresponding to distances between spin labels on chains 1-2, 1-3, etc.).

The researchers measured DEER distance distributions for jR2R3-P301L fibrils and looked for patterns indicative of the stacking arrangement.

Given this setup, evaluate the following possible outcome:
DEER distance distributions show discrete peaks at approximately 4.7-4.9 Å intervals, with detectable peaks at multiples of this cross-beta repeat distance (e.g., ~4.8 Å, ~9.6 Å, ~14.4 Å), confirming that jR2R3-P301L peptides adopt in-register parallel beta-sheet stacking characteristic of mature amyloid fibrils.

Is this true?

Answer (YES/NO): NO